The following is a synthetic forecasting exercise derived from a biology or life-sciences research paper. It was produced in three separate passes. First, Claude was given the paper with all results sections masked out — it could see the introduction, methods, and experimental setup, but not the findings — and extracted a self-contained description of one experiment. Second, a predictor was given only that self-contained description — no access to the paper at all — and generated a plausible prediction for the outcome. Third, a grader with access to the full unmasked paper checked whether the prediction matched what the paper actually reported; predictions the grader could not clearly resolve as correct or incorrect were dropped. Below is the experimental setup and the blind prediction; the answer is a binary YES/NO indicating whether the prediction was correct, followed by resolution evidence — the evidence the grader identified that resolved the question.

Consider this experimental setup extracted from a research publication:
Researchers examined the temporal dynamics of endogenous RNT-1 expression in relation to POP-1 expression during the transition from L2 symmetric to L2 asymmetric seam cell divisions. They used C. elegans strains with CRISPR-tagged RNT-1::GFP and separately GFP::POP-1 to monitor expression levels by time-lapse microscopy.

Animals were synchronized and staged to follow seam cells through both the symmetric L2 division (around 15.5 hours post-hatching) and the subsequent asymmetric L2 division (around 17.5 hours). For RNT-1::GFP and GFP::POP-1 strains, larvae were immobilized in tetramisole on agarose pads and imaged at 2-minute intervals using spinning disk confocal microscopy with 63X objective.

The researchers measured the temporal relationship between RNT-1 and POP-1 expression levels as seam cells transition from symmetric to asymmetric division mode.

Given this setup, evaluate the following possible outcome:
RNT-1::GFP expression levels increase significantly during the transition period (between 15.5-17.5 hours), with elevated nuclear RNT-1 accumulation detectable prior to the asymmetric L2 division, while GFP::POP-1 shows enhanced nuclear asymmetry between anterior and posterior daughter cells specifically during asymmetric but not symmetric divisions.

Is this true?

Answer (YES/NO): NO